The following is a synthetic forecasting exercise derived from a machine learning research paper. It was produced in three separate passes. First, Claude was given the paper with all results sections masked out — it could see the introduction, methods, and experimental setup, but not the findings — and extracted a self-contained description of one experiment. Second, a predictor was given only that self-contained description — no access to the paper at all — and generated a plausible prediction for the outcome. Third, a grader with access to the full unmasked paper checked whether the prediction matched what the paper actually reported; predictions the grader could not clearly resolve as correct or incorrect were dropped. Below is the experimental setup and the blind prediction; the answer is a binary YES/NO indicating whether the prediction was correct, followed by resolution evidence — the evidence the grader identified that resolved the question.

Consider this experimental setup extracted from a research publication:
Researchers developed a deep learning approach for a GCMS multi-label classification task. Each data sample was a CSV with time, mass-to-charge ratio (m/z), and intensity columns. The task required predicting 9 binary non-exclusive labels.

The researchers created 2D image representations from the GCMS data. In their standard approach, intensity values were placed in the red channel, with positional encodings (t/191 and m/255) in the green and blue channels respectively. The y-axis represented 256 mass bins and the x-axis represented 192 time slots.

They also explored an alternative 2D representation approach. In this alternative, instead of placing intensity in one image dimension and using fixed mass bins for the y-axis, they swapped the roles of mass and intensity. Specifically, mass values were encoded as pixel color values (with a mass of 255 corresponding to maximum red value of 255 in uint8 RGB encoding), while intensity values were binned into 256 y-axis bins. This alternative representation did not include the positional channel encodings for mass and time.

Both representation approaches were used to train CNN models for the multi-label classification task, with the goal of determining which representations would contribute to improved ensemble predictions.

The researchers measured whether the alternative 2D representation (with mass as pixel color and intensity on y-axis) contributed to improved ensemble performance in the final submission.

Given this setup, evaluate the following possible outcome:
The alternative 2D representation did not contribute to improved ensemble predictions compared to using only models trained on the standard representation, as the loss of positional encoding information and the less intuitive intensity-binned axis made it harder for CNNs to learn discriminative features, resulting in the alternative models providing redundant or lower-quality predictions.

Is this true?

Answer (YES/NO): YES